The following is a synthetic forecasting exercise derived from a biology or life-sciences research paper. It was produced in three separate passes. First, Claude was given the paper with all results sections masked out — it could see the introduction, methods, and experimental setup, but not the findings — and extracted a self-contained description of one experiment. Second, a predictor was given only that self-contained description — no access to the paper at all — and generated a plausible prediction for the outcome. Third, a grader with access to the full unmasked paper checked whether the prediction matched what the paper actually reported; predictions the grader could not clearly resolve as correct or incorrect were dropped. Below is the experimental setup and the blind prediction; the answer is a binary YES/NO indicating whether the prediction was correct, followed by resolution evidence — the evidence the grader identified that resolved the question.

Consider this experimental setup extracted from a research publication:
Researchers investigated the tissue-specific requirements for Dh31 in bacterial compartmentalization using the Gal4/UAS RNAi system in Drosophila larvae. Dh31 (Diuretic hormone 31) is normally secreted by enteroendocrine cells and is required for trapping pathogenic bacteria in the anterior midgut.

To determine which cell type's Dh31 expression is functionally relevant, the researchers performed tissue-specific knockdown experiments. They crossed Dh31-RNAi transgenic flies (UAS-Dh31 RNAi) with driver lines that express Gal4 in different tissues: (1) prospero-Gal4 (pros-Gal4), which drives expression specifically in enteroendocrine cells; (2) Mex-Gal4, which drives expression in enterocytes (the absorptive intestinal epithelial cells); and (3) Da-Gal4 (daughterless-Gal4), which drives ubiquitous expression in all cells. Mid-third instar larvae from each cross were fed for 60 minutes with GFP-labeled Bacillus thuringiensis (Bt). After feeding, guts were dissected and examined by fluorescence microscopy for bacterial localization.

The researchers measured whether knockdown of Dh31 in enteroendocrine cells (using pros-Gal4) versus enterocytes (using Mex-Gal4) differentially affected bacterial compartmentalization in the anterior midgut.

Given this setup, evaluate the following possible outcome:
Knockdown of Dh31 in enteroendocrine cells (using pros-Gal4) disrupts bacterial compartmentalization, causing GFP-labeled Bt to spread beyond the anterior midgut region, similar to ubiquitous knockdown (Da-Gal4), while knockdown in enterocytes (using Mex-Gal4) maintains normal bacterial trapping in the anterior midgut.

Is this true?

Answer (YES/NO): YES